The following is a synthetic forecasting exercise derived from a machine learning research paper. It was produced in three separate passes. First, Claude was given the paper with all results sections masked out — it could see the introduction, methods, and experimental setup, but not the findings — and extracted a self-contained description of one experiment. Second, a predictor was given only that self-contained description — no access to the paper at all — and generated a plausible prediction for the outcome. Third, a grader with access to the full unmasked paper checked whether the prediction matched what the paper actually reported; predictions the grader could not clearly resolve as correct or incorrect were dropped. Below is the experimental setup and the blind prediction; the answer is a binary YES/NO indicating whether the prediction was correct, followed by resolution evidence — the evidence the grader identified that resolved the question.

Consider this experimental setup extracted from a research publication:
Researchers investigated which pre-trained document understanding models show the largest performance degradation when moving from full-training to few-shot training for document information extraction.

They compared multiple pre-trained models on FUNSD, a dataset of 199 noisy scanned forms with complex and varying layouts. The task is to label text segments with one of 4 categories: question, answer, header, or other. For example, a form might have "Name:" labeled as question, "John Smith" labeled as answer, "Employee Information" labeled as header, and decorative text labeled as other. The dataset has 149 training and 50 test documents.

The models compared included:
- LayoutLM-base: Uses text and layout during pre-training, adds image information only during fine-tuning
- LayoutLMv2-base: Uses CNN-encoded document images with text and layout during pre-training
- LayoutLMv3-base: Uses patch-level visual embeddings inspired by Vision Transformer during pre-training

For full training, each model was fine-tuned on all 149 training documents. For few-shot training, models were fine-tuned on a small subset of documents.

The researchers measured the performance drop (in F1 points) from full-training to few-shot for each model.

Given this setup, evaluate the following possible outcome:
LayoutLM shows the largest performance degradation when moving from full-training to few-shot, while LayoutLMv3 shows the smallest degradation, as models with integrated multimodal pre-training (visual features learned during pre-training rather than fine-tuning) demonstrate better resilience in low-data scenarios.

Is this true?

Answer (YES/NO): NO